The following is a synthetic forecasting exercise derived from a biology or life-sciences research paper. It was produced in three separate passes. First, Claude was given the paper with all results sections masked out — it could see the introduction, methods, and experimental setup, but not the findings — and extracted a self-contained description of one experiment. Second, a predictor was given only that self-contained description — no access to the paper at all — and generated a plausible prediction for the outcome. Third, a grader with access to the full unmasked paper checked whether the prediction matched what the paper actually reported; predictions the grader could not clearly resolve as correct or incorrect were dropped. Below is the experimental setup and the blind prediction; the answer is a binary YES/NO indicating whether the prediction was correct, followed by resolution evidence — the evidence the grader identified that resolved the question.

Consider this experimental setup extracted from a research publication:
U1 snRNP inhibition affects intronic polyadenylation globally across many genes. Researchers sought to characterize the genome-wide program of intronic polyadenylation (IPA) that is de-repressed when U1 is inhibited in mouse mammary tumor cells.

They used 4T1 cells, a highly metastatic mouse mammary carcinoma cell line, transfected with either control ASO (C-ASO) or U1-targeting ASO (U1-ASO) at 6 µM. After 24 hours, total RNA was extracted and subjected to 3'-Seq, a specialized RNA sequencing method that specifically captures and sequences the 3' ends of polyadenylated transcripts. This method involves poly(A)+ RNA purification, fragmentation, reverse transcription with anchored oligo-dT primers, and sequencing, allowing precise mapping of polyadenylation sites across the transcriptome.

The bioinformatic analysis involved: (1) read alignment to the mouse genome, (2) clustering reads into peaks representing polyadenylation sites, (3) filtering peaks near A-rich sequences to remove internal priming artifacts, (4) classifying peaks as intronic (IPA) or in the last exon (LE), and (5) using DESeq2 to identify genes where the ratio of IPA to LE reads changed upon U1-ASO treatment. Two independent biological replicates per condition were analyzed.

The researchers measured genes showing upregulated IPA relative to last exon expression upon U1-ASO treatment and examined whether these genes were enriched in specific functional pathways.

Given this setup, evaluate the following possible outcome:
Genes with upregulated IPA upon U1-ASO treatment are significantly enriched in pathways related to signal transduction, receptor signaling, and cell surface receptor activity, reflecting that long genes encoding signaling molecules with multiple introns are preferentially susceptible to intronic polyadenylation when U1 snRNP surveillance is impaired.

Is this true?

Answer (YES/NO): YES